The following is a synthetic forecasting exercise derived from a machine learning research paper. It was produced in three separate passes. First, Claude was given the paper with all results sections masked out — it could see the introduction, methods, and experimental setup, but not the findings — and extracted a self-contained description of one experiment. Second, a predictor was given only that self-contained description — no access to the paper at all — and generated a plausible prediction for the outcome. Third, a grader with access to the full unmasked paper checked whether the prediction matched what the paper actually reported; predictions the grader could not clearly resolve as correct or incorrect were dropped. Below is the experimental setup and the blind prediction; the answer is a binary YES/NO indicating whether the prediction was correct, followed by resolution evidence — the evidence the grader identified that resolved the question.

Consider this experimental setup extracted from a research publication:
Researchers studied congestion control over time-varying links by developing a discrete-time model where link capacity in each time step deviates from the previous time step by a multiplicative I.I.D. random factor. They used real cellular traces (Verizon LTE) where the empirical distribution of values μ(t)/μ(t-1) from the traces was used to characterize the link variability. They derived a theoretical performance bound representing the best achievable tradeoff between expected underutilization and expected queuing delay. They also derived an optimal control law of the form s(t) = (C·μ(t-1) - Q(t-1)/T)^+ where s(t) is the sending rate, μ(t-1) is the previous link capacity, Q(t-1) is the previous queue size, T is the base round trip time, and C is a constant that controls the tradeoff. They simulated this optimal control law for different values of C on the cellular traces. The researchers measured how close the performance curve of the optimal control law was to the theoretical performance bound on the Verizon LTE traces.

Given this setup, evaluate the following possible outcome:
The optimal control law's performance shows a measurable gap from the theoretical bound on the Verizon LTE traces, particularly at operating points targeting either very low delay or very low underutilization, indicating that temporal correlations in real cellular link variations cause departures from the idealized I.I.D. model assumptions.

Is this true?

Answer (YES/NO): NO